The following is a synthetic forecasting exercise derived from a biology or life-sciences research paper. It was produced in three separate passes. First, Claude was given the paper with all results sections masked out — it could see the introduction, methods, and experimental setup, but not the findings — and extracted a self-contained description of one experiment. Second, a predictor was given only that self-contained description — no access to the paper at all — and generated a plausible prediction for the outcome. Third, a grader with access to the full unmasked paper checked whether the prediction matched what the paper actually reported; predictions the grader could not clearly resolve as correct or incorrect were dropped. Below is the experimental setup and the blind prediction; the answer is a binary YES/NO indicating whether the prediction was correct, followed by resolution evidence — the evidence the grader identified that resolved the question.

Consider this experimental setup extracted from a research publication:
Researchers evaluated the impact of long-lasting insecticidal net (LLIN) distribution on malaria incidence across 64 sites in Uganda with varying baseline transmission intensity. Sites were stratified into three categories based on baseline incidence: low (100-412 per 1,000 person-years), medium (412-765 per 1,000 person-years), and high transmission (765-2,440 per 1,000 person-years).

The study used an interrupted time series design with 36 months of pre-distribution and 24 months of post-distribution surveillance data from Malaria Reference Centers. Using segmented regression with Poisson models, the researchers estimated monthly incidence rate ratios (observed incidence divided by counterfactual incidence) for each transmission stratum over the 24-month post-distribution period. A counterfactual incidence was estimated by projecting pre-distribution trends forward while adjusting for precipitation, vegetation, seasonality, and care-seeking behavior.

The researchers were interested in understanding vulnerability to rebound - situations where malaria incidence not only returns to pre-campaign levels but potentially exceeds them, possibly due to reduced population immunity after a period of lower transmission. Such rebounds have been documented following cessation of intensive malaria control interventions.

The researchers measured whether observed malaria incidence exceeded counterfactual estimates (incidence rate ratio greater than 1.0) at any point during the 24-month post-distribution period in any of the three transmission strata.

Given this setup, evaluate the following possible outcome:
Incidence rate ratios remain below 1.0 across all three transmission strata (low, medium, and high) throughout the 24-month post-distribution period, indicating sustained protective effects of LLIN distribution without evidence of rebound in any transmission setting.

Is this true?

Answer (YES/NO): NO